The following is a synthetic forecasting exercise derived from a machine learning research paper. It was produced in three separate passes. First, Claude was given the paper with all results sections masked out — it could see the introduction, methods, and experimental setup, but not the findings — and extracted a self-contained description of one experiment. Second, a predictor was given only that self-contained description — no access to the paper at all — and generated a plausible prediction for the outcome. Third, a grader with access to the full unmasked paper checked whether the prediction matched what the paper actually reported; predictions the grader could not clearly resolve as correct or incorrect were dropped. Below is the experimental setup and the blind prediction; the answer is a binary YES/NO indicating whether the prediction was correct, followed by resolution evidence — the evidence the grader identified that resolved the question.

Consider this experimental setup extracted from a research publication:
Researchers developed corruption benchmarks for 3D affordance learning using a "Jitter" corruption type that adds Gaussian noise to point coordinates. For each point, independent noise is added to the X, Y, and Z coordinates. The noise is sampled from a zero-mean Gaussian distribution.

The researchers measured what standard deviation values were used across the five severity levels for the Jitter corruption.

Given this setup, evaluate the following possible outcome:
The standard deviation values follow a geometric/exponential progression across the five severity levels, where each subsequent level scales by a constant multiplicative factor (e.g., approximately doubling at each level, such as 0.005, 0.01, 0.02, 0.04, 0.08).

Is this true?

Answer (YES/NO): NO